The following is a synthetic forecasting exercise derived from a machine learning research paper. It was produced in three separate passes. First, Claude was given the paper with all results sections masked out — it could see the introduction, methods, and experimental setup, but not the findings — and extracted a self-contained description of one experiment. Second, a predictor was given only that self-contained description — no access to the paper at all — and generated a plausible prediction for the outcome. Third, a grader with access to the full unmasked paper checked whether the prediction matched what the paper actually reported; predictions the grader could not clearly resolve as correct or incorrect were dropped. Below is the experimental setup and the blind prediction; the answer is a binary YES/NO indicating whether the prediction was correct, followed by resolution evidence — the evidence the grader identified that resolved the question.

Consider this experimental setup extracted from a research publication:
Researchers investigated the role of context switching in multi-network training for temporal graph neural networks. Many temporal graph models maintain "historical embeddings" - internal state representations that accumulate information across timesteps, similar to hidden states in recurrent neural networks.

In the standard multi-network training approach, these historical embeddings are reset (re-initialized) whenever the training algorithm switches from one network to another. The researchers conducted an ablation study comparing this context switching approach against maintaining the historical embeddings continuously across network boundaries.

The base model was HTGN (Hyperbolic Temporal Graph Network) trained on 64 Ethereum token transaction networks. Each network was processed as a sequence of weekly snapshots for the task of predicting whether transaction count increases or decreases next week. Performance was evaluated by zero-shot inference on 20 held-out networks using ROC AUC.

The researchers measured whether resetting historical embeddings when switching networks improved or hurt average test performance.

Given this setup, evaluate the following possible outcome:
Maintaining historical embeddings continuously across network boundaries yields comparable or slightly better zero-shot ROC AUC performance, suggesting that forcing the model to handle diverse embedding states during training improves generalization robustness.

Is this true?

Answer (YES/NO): NO